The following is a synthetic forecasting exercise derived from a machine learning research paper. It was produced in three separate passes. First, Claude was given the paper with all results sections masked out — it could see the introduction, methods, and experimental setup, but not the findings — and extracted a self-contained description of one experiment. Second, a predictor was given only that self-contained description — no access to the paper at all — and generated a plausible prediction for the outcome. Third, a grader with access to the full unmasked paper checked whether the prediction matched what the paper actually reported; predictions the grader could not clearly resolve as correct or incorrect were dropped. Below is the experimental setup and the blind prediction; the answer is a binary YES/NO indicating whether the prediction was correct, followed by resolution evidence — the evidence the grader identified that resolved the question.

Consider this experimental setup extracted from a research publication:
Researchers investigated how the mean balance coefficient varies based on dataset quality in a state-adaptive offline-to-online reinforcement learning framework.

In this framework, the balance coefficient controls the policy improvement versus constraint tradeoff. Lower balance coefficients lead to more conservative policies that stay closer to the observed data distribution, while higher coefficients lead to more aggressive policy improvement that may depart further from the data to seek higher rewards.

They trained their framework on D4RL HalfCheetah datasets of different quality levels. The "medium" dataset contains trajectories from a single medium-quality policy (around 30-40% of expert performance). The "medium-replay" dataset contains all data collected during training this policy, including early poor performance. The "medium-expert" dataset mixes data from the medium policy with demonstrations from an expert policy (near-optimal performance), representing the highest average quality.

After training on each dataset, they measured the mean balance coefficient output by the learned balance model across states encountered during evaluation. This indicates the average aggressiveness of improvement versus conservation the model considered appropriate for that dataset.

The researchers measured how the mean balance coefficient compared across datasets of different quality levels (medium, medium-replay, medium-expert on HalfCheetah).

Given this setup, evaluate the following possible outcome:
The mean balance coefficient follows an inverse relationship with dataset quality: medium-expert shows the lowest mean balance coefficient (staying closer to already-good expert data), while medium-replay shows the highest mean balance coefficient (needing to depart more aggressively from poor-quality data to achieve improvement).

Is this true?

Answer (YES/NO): YES